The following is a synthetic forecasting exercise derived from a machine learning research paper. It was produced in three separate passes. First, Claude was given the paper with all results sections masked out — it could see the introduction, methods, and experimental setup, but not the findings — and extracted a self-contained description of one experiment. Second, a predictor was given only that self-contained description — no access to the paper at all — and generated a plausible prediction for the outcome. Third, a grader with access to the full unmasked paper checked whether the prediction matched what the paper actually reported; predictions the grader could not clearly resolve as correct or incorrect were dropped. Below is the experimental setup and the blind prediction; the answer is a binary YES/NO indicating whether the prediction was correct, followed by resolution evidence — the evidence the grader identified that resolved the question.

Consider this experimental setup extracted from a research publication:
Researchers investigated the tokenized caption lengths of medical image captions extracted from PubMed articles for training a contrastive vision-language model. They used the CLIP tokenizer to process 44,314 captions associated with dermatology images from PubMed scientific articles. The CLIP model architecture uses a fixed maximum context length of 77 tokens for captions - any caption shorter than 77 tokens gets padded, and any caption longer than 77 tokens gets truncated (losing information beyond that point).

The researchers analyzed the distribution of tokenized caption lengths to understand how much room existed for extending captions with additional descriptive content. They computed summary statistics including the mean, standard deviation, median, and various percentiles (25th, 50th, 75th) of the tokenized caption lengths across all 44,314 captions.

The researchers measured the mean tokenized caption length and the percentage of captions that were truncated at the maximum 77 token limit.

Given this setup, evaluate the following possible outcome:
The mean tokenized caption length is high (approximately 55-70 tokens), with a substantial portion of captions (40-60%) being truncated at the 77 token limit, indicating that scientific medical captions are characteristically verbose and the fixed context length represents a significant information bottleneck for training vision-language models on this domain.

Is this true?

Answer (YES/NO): NO